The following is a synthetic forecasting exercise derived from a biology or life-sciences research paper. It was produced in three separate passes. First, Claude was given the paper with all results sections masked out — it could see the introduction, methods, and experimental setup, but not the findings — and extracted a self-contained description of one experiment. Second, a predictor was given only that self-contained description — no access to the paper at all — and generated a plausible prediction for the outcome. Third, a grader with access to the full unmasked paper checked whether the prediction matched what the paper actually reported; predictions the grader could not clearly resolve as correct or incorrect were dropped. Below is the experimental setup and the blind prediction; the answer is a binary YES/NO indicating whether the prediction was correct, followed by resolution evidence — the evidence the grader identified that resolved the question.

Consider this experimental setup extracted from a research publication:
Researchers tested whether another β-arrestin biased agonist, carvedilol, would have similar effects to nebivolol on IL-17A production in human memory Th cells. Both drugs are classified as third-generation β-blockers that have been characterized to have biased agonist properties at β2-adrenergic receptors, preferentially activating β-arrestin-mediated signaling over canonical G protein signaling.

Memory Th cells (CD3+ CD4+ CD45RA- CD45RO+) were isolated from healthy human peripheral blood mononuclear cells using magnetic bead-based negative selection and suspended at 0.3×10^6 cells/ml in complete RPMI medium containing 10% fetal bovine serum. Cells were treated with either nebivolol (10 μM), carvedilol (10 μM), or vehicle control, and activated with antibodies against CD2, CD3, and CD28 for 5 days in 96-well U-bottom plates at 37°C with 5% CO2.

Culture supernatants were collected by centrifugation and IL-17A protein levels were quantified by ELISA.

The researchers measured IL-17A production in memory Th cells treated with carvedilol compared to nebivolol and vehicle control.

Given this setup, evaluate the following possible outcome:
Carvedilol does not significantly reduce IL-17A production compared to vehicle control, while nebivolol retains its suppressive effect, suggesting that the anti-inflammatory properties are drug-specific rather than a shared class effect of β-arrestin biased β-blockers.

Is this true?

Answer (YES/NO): YES